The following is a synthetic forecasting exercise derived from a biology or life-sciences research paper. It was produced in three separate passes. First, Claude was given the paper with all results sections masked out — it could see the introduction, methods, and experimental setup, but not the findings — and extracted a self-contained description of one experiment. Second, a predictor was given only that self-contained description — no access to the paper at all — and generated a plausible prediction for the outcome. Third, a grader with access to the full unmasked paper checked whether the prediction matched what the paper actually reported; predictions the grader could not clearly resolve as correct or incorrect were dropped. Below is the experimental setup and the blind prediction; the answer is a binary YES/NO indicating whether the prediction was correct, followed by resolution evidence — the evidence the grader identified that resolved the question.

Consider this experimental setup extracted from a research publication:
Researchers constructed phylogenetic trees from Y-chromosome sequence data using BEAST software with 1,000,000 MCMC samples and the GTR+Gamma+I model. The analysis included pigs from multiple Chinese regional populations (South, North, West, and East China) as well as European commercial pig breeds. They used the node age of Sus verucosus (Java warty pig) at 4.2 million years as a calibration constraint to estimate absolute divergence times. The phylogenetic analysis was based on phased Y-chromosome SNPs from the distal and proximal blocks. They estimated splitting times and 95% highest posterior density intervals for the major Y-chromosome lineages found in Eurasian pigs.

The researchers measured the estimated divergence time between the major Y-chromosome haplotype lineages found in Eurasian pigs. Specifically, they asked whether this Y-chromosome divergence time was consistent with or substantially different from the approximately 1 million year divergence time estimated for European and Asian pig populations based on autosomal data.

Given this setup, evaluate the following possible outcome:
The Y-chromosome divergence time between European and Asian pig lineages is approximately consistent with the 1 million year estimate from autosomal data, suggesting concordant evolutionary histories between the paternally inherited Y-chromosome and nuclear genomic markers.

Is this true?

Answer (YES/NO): YES